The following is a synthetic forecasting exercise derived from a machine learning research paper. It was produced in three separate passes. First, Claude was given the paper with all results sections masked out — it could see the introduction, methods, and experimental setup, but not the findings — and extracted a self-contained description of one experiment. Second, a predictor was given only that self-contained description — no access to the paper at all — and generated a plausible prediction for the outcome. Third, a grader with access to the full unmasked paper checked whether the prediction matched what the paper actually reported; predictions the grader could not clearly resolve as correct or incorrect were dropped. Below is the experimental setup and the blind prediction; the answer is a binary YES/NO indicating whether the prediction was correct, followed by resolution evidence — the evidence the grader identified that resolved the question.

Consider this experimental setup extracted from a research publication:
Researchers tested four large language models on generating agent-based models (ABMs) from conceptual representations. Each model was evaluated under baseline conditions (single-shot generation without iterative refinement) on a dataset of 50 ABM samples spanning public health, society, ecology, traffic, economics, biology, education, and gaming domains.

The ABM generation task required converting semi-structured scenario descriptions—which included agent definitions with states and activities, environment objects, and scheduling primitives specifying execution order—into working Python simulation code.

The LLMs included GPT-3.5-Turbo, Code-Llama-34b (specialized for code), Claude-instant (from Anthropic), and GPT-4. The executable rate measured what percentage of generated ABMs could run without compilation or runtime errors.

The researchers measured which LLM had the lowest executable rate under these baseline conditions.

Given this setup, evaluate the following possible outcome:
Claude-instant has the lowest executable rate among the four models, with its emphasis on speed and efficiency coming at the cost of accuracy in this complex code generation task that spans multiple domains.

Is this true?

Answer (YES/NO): YES